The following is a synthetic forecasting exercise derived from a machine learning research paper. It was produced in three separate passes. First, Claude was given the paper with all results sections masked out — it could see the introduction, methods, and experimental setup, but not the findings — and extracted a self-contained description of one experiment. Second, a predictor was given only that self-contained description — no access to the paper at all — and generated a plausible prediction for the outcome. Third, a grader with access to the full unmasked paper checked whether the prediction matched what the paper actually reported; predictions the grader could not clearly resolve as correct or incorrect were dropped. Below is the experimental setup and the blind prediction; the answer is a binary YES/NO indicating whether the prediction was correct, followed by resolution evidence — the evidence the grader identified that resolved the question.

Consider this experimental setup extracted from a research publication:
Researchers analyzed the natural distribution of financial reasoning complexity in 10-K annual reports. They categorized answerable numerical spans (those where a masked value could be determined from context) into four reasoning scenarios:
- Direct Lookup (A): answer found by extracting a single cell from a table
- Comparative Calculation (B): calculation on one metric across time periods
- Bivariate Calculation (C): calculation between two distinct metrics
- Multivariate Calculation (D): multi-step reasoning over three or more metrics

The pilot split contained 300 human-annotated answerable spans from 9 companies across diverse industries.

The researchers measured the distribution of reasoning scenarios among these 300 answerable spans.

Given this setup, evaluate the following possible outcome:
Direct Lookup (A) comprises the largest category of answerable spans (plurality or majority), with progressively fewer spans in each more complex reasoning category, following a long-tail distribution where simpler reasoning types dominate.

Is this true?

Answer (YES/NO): YES